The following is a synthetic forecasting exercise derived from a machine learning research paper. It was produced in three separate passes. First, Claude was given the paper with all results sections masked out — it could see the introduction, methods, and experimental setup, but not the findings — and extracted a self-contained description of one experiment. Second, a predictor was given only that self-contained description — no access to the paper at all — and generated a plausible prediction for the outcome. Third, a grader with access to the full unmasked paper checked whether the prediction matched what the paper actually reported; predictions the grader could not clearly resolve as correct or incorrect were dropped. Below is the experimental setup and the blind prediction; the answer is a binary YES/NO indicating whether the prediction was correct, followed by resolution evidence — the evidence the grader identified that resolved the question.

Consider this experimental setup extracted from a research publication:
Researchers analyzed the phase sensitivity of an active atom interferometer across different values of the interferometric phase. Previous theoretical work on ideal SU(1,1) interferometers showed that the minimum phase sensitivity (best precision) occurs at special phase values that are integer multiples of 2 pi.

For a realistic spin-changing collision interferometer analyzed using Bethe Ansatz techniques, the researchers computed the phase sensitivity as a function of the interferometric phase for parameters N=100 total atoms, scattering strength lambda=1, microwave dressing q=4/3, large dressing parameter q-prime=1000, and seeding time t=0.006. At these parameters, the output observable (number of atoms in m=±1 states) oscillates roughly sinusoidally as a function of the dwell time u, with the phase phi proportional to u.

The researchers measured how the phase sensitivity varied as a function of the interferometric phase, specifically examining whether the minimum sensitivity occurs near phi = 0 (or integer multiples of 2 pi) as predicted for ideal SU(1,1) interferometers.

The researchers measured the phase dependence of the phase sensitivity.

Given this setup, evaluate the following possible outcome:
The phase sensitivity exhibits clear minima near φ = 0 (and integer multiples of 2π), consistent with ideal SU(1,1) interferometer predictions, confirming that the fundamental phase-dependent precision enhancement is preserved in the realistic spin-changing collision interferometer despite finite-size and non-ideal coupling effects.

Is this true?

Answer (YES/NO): YES